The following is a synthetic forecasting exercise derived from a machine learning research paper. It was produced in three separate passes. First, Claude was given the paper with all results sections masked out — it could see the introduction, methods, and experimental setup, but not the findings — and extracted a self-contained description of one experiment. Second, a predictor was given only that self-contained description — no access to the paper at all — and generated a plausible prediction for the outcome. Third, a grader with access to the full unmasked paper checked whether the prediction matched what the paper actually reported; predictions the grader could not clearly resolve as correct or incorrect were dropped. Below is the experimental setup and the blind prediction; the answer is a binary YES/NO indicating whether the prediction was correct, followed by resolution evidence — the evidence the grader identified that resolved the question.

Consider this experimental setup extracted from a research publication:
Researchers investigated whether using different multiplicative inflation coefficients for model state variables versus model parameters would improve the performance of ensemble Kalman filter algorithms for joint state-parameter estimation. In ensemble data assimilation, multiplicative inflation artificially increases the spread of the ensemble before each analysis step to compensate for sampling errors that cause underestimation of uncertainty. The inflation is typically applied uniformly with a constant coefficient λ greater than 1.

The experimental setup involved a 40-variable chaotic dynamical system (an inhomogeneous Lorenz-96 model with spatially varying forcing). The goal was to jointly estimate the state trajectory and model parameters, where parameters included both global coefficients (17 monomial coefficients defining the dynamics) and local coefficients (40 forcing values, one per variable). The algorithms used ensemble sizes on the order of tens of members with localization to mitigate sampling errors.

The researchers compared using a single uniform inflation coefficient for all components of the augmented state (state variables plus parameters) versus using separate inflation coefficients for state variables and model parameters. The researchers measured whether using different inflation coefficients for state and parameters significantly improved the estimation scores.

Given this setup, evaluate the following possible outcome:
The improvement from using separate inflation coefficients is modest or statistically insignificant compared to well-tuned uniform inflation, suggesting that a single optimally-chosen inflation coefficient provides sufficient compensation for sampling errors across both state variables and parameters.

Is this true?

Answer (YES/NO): YES